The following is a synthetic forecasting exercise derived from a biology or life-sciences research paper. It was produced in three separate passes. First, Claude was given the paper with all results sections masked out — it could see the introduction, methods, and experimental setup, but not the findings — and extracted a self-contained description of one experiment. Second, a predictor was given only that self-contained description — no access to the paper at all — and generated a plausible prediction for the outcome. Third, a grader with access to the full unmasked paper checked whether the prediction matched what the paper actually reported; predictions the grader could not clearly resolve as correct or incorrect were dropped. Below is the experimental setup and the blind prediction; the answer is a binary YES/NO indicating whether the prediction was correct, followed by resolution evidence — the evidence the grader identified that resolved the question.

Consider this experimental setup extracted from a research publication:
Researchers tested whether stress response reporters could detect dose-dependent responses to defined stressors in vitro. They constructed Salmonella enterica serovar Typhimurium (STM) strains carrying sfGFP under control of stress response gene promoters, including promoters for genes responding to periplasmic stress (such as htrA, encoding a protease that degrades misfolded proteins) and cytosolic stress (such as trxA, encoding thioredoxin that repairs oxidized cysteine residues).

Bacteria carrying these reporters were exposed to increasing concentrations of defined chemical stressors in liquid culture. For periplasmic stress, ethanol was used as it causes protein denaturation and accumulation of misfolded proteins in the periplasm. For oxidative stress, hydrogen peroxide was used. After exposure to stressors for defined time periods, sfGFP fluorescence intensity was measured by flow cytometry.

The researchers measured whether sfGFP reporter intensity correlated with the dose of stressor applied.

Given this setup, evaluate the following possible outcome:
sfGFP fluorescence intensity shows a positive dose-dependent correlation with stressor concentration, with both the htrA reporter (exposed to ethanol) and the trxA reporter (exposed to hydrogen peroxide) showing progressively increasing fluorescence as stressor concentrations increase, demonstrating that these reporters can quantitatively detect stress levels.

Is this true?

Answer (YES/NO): NO